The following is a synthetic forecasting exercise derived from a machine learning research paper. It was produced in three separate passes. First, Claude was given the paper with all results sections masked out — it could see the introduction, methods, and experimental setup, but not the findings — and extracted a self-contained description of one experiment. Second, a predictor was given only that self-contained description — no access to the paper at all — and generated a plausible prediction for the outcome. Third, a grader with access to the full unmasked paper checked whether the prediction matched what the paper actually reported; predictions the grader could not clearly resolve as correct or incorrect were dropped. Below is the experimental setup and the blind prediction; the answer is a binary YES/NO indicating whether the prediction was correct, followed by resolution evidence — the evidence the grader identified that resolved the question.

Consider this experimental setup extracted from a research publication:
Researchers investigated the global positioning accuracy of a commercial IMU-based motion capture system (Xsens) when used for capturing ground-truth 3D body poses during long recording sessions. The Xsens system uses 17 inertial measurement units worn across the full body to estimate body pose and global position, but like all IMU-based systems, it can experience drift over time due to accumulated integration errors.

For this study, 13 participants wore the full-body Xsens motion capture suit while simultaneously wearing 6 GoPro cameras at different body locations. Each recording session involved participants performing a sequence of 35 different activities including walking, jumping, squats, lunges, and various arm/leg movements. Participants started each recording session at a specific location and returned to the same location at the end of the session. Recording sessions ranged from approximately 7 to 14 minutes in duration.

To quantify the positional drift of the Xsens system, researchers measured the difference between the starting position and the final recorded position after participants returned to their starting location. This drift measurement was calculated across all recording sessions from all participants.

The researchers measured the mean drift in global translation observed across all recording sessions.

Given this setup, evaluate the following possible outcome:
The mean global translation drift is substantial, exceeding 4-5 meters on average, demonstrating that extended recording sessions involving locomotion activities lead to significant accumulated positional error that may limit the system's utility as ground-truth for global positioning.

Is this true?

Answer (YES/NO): NO